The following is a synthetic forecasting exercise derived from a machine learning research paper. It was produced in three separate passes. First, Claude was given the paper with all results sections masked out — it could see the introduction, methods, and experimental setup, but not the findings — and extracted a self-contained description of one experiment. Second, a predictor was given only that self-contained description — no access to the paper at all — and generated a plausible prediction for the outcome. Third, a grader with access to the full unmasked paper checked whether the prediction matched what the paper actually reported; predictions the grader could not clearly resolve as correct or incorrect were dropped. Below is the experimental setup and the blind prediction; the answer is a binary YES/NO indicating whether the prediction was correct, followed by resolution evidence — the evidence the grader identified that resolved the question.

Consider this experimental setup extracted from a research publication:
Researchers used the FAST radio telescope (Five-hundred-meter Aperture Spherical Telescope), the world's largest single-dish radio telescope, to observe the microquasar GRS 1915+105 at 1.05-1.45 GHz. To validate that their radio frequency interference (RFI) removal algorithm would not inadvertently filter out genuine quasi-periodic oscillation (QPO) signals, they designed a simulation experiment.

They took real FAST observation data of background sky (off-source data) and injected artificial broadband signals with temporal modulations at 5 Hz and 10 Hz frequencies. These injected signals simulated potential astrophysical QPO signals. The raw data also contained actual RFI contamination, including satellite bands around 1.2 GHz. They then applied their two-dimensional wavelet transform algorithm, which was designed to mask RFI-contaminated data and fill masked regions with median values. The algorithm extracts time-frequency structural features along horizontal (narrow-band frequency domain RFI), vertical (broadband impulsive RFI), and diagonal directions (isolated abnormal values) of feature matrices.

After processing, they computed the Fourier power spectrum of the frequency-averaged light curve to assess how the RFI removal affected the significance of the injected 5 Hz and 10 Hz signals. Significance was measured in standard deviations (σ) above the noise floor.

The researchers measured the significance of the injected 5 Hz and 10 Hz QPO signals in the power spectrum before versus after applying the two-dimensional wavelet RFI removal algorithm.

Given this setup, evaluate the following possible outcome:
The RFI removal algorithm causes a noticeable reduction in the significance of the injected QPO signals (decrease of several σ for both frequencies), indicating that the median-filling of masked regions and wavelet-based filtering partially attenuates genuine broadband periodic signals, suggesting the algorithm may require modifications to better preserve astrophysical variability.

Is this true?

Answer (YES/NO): NO